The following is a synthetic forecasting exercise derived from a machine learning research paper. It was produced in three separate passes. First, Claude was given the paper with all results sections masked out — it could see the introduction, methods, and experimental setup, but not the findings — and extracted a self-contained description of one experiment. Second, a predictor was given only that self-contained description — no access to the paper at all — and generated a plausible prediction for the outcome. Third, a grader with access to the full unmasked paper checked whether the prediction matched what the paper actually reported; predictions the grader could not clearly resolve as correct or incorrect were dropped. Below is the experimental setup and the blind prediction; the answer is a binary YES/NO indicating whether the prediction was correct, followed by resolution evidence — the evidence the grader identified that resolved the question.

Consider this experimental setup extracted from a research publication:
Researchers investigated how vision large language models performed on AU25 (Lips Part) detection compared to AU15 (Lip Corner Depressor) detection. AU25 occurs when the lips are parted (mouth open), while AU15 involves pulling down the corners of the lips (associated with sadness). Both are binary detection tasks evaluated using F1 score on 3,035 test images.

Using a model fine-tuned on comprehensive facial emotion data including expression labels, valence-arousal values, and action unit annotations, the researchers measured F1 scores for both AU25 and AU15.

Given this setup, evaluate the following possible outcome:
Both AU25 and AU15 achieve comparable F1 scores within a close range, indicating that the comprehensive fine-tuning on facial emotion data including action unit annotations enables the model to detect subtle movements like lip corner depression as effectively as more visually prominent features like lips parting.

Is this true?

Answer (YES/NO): NO